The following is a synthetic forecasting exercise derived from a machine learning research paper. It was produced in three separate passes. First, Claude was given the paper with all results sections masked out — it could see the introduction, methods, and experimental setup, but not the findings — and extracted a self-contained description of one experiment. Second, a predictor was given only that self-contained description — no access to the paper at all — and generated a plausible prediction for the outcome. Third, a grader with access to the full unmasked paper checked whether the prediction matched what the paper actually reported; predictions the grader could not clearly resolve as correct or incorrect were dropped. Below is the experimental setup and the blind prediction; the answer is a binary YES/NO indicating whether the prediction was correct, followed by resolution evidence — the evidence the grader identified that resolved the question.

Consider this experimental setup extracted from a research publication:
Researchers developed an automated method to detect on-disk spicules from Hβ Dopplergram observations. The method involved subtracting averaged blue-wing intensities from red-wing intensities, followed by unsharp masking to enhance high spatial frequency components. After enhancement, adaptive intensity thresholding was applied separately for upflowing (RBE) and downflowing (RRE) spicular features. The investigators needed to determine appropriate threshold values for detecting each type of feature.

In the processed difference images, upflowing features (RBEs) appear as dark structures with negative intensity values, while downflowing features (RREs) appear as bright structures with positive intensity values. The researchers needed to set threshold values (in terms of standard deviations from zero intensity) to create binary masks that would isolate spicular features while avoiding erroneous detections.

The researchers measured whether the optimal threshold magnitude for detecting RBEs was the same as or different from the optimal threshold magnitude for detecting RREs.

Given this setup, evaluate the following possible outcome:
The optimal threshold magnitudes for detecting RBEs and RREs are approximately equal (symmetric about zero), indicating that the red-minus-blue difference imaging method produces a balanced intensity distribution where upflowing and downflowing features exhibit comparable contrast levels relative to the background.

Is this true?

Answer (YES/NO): NO